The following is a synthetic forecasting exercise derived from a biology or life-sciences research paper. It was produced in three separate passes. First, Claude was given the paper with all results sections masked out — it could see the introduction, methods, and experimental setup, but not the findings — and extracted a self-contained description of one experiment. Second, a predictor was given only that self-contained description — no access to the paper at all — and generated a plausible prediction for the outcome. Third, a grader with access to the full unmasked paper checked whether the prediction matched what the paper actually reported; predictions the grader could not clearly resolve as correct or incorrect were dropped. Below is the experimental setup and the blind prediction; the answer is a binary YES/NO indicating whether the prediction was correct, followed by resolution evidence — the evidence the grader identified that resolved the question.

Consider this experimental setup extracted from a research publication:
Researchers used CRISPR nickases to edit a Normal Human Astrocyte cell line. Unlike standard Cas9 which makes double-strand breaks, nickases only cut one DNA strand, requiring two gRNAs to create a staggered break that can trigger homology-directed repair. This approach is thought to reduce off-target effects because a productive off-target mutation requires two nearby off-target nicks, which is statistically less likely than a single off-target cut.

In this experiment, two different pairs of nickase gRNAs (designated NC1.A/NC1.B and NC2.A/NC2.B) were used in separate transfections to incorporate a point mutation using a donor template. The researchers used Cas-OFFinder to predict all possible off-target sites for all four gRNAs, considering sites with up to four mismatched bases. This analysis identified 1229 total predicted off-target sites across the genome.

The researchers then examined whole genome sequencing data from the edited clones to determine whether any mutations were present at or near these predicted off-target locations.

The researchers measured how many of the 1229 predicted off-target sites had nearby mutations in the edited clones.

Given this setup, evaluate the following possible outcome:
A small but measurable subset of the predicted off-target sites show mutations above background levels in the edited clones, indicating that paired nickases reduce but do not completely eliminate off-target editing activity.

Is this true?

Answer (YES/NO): NO